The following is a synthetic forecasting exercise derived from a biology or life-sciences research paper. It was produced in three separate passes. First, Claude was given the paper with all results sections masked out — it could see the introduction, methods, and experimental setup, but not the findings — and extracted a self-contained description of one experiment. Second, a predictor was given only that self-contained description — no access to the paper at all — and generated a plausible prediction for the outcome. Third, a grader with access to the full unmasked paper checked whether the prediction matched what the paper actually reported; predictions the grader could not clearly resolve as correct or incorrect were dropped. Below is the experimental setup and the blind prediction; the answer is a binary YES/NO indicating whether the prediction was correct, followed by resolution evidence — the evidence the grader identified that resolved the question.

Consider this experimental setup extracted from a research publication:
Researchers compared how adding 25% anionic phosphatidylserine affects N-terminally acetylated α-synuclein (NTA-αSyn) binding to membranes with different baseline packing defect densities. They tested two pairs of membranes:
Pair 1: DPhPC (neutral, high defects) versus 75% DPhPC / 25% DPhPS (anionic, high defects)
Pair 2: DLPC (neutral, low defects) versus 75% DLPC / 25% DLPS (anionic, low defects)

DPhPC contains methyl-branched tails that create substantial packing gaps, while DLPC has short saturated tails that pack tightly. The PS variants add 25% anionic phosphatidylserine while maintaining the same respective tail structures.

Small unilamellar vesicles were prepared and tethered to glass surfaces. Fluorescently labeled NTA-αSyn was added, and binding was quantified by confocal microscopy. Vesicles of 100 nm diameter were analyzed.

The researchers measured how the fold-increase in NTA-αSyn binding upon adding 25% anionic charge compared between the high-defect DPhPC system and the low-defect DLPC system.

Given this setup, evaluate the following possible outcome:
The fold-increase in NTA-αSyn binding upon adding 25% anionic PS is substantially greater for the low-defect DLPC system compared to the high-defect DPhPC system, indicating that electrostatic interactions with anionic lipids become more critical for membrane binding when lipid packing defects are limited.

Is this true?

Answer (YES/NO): NO